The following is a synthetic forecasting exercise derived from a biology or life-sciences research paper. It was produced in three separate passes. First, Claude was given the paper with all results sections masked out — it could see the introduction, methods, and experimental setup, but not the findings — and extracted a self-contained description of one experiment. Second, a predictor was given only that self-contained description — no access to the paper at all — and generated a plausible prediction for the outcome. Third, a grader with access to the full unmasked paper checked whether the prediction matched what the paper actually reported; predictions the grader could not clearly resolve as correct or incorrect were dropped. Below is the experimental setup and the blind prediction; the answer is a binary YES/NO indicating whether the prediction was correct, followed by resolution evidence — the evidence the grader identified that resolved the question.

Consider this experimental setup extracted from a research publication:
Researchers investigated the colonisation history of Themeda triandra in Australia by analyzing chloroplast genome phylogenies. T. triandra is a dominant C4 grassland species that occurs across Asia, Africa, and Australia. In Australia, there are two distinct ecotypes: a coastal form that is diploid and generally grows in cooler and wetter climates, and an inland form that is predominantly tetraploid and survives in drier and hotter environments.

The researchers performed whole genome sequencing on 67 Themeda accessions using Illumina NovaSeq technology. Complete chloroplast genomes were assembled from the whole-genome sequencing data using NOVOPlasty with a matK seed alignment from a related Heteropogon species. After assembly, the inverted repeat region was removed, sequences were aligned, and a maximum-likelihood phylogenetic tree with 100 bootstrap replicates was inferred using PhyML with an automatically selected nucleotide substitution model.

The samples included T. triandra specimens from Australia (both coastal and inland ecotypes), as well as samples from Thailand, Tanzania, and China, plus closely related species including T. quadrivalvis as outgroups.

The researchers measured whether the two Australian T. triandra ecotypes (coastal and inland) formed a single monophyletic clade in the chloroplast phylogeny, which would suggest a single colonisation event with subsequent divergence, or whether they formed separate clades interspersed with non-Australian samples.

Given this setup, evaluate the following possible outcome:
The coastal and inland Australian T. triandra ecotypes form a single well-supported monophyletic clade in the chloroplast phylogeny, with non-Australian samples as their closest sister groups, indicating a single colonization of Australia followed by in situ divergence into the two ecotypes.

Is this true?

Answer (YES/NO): NO